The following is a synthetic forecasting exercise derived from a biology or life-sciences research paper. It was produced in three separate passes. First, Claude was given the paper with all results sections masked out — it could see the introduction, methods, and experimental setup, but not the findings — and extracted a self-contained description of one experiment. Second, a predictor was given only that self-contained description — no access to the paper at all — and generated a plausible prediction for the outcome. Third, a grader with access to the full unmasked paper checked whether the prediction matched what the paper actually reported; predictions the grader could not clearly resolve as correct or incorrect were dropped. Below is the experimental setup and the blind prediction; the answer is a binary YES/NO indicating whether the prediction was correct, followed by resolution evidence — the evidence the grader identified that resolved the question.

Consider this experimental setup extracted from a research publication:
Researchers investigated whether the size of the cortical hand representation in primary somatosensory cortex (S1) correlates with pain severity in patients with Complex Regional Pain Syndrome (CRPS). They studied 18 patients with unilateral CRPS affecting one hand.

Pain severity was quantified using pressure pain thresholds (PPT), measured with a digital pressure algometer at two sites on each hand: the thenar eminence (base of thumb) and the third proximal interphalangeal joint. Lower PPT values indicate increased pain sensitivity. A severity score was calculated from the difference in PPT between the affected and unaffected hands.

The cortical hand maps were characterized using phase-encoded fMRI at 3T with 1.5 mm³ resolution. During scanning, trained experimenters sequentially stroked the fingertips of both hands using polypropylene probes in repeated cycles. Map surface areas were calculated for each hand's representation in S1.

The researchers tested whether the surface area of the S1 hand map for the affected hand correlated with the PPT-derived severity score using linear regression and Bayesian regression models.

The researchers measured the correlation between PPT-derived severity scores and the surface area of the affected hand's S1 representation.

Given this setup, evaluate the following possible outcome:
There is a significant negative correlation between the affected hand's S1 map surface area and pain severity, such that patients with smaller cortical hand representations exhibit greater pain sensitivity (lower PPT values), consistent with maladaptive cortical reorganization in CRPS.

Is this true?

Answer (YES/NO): NO